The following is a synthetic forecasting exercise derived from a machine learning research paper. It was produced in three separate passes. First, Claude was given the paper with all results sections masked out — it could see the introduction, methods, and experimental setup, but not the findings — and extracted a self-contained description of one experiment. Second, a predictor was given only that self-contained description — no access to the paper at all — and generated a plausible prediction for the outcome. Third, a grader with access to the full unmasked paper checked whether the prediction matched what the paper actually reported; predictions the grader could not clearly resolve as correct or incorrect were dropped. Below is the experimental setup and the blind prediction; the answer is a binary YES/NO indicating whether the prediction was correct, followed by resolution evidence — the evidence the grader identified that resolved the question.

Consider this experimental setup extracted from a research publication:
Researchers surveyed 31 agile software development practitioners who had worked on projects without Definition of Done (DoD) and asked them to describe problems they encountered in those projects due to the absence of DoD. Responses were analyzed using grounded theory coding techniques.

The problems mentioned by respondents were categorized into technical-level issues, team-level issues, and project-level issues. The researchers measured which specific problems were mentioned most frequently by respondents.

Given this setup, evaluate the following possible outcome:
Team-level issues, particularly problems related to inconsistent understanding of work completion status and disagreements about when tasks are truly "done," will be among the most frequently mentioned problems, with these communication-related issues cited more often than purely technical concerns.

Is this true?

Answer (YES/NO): NO